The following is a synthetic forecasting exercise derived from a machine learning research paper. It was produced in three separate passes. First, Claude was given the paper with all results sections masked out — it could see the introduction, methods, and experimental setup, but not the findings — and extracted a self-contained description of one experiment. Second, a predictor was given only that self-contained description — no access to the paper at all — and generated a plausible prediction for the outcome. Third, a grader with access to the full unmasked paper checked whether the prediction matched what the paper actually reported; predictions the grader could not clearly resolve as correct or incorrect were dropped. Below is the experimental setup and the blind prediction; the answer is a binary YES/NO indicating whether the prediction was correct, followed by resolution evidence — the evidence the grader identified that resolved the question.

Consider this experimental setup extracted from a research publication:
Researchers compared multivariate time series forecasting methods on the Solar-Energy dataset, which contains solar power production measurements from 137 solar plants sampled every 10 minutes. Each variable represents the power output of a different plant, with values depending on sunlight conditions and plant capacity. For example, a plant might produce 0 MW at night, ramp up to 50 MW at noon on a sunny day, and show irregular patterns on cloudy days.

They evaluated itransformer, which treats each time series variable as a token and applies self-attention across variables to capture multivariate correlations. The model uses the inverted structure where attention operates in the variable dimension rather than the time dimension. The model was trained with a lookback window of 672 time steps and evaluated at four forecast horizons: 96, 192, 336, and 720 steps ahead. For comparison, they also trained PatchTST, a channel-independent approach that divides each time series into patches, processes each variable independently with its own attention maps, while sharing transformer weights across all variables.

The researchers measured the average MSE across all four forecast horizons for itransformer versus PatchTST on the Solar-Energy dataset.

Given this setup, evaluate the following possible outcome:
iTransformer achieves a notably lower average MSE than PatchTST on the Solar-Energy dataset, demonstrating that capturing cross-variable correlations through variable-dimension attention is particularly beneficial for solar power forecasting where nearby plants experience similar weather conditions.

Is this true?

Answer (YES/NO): NO